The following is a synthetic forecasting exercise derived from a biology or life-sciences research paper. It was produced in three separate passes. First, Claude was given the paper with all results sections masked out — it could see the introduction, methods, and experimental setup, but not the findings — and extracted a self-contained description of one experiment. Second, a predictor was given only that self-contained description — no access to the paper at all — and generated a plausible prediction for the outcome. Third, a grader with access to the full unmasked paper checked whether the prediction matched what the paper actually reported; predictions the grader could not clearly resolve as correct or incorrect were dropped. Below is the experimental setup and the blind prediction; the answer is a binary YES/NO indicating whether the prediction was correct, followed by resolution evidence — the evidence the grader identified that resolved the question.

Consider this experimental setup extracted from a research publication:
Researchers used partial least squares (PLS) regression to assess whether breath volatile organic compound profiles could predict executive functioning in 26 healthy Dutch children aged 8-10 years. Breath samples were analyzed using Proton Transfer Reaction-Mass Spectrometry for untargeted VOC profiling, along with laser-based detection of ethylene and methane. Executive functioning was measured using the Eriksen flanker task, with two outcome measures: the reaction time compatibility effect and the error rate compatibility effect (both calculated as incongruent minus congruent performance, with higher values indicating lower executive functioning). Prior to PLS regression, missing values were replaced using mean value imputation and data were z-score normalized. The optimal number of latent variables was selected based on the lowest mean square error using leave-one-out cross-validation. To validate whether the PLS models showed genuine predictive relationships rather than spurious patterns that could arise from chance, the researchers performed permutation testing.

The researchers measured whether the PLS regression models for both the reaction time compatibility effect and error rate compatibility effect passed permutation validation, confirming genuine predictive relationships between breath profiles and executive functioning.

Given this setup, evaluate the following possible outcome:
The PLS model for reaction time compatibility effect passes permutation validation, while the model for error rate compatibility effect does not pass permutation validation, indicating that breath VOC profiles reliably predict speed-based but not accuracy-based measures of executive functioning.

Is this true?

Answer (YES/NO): NO